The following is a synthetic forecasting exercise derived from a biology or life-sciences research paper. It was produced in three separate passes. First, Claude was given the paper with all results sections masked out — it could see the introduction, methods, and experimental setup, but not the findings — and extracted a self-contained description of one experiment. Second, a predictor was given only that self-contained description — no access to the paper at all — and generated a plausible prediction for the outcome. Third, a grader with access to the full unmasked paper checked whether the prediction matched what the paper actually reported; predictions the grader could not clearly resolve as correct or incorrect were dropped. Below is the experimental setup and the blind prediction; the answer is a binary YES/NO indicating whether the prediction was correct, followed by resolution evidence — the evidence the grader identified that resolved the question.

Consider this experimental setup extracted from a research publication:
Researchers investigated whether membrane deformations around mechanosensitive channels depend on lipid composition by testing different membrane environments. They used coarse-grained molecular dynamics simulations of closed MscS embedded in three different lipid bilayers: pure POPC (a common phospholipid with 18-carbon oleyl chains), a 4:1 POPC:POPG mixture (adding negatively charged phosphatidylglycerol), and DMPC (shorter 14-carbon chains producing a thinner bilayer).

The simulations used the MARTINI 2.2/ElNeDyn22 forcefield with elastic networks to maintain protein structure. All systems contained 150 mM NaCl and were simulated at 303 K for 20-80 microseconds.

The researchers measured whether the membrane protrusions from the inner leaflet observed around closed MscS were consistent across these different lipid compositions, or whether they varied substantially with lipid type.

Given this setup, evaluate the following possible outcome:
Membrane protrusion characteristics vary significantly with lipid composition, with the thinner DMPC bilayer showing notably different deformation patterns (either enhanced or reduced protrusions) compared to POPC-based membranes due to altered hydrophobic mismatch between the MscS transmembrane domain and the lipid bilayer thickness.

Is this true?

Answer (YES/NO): NO